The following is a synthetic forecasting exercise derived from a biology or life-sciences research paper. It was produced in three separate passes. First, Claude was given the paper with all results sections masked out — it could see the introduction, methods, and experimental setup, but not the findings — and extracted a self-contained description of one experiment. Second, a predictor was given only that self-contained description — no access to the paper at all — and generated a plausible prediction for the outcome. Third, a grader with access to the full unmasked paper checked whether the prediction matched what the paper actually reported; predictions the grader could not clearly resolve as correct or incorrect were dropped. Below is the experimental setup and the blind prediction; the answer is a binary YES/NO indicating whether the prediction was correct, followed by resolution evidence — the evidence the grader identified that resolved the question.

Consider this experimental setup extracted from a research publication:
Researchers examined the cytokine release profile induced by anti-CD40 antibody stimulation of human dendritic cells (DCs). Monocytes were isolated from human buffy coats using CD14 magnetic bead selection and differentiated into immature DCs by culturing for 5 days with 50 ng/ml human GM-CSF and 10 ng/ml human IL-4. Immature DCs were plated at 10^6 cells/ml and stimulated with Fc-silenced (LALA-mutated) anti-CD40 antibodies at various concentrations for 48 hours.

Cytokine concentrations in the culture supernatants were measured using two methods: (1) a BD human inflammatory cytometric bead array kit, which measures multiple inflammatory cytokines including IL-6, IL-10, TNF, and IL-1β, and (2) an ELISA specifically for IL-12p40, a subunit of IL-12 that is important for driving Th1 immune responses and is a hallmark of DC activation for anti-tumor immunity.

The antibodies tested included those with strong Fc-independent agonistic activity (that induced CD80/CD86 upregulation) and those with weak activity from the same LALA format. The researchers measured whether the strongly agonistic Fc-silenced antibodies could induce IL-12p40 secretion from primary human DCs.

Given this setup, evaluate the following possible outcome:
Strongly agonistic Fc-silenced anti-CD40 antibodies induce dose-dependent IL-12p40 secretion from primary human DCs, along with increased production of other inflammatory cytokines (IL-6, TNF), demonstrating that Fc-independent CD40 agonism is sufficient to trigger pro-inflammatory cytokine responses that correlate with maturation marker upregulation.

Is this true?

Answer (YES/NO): YES